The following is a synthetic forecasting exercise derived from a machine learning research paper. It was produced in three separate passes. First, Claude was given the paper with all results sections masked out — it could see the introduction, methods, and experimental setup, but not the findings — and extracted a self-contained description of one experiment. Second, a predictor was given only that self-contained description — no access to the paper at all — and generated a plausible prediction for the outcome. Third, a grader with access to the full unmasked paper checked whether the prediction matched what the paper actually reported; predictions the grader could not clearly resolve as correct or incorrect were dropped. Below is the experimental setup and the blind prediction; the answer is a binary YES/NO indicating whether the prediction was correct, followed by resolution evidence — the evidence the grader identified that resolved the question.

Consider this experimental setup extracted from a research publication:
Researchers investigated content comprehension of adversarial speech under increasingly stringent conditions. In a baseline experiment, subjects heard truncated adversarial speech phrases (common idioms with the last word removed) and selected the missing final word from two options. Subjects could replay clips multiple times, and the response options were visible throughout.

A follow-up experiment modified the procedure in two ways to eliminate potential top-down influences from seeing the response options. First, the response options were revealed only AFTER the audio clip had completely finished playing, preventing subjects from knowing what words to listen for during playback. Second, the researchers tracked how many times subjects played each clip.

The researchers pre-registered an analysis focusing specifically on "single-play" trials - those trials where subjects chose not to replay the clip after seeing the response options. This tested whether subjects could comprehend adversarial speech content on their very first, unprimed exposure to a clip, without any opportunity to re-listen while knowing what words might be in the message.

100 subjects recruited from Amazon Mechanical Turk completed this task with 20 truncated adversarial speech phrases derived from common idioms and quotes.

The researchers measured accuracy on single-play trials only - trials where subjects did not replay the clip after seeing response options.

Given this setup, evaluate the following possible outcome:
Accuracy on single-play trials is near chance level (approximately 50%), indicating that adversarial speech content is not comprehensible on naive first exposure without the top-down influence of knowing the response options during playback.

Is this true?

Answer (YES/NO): NO